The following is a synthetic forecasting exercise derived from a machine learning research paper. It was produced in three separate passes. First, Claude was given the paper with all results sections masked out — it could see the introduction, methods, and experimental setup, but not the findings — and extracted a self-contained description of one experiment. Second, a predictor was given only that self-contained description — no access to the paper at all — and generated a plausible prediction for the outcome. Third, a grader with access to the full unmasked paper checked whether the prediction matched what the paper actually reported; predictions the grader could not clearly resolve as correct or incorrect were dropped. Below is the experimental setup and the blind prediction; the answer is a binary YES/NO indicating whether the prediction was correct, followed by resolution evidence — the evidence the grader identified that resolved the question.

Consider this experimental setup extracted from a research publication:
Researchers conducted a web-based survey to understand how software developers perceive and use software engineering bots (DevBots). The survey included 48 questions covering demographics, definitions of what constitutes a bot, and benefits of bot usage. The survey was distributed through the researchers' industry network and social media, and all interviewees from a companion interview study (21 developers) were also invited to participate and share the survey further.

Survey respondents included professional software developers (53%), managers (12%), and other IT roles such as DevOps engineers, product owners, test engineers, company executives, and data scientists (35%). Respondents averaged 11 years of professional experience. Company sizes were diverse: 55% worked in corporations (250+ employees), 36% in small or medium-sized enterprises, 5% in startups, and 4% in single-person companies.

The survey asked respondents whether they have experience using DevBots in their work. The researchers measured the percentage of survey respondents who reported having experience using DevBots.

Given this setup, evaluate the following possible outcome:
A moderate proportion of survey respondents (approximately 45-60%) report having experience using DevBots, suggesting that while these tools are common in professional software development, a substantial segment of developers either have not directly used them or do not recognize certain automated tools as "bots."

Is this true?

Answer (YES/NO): YES